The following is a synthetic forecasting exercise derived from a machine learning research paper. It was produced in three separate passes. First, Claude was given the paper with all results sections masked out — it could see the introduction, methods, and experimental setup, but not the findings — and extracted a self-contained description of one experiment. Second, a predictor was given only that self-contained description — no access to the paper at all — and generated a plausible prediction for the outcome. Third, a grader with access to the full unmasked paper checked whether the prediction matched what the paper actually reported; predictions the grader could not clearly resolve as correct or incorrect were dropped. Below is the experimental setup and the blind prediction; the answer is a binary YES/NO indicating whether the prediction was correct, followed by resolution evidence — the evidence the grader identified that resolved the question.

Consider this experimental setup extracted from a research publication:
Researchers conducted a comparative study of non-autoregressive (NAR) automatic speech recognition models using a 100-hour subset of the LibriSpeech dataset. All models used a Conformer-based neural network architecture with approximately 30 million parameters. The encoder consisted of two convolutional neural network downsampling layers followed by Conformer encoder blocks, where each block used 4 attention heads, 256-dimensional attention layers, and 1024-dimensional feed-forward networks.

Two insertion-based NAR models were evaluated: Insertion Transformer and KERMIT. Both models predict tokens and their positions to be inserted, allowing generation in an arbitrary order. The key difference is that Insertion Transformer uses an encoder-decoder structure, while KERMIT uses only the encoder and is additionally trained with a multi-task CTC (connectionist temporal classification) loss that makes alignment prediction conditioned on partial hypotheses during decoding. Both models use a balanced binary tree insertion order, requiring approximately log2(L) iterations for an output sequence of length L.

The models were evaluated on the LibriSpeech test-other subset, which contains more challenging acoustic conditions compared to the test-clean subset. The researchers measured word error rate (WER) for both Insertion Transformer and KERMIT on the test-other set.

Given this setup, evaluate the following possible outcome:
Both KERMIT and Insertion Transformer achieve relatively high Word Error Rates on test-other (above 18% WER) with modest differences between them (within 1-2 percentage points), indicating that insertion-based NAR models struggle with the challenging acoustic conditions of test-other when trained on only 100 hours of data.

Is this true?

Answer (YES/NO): NO